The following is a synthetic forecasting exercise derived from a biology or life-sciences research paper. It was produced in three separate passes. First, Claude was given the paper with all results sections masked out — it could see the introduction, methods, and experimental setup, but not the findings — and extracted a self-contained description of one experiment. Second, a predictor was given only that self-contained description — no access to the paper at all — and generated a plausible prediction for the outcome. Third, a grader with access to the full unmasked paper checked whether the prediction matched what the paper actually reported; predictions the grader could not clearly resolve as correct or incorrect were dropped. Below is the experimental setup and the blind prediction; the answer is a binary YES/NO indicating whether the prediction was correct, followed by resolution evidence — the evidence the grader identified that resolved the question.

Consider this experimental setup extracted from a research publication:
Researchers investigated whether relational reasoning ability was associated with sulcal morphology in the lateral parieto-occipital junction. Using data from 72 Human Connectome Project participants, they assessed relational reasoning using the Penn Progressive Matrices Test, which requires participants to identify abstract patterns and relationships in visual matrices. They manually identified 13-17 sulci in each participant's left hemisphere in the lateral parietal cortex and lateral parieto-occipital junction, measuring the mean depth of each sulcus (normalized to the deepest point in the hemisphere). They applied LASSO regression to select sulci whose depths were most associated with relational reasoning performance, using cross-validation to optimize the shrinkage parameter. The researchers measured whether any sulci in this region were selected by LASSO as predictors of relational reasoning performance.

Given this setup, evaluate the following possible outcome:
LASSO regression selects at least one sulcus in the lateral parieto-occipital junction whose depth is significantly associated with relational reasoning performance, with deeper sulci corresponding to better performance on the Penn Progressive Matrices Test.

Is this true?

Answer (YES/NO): NO